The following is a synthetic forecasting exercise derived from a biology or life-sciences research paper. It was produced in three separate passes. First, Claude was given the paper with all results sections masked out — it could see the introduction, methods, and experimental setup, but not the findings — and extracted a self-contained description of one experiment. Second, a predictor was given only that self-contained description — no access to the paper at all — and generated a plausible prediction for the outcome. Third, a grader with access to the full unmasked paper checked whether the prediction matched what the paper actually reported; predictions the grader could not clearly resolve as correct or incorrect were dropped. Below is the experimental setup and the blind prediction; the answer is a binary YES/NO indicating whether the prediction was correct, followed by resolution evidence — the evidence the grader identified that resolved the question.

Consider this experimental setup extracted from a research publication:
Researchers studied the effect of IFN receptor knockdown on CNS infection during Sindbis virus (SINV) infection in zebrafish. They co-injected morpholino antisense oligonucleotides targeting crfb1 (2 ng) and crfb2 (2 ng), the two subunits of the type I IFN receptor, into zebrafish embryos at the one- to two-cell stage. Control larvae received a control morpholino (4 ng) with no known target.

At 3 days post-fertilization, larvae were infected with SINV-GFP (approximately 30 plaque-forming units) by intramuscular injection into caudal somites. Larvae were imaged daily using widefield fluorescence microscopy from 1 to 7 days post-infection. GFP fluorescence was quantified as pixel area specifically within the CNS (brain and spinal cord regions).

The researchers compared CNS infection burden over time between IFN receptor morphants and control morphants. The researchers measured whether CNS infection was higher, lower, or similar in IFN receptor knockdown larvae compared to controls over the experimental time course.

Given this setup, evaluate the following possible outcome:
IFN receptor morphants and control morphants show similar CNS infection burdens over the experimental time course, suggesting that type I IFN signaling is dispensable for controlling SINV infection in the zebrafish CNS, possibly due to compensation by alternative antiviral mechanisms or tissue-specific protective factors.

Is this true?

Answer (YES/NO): NO